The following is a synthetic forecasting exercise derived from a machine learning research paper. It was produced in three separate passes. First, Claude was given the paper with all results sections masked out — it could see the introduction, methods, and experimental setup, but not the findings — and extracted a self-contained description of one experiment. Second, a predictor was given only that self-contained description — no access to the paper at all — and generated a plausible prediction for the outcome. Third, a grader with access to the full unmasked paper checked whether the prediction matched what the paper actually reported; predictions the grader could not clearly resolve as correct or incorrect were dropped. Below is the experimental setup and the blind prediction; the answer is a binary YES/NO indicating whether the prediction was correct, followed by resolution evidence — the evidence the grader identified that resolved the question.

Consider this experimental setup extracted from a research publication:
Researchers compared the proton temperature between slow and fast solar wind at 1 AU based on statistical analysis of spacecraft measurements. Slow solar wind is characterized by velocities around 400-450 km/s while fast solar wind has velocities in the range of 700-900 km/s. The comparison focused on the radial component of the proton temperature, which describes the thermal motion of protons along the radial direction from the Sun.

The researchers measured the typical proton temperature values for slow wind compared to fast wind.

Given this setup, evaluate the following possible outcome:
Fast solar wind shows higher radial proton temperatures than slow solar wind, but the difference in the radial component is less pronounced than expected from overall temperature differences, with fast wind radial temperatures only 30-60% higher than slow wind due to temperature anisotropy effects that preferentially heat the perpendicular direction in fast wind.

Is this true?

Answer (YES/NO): NO